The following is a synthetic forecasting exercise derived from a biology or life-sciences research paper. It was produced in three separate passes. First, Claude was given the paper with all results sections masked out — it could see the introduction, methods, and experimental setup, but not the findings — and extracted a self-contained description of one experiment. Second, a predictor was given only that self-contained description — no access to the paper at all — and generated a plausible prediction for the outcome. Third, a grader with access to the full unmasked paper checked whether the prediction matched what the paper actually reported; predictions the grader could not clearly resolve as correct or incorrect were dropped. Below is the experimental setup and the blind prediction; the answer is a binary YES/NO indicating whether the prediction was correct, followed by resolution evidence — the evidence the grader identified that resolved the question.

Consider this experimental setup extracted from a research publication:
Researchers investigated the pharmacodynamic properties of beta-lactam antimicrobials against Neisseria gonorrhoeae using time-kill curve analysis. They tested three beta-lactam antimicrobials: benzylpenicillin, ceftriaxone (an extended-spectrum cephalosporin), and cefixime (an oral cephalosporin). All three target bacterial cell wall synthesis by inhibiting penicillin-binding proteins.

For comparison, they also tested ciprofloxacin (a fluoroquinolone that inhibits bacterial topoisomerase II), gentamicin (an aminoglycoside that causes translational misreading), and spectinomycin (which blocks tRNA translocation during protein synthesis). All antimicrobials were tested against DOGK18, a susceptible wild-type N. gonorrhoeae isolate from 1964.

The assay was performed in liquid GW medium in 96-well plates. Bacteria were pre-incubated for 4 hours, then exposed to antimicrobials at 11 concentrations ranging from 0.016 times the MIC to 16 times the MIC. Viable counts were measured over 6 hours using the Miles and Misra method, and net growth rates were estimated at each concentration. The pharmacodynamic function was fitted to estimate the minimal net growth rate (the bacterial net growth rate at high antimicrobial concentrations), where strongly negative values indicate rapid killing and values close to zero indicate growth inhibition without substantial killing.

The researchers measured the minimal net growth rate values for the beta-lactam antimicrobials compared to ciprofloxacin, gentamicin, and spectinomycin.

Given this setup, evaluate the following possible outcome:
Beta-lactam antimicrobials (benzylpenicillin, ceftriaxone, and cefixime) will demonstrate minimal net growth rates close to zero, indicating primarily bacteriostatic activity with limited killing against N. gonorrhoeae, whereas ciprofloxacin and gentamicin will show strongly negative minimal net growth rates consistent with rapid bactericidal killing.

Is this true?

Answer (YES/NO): NO